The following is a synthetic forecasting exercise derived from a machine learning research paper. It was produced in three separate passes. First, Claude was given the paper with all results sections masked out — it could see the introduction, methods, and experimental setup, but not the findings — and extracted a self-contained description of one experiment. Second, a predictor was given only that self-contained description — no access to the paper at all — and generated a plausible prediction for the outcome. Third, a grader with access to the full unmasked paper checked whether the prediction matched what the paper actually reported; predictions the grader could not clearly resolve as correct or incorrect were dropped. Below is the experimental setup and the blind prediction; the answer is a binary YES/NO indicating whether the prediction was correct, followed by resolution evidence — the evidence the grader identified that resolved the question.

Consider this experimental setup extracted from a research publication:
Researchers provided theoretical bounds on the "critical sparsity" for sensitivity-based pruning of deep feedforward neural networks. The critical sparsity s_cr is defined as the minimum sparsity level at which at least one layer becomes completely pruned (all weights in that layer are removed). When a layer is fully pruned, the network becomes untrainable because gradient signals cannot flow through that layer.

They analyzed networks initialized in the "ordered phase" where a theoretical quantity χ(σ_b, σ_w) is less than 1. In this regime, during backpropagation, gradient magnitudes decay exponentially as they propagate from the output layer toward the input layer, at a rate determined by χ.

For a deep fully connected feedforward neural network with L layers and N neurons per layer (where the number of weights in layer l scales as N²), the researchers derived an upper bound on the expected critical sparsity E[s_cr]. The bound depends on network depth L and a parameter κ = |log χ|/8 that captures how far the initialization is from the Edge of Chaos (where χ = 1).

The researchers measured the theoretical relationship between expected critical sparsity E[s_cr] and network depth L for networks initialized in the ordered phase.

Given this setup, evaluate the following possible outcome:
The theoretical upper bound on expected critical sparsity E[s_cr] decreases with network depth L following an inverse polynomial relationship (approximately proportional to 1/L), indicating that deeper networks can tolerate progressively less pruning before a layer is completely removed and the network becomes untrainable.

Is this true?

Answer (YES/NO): YES